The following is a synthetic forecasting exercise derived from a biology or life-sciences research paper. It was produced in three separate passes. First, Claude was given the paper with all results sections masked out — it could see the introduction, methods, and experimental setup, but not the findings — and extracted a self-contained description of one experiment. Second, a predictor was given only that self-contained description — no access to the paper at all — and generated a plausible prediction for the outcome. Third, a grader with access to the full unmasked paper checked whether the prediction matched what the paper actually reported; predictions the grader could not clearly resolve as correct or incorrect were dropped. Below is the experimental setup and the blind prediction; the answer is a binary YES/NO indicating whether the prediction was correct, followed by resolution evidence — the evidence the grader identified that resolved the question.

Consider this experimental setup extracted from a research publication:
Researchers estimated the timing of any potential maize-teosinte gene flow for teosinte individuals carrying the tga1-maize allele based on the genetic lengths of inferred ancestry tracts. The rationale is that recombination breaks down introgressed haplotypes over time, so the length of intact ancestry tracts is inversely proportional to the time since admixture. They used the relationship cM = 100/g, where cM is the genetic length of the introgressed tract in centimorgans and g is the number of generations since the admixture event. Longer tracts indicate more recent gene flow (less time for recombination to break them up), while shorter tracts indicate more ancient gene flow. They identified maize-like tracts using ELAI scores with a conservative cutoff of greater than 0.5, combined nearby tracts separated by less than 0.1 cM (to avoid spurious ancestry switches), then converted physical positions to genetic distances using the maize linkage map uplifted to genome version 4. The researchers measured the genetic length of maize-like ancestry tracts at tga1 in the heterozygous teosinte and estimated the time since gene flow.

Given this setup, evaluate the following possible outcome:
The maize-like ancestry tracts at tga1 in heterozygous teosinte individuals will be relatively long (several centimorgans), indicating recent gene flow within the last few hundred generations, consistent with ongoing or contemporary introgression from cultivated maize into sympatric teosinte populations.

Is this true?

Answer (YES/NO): NO